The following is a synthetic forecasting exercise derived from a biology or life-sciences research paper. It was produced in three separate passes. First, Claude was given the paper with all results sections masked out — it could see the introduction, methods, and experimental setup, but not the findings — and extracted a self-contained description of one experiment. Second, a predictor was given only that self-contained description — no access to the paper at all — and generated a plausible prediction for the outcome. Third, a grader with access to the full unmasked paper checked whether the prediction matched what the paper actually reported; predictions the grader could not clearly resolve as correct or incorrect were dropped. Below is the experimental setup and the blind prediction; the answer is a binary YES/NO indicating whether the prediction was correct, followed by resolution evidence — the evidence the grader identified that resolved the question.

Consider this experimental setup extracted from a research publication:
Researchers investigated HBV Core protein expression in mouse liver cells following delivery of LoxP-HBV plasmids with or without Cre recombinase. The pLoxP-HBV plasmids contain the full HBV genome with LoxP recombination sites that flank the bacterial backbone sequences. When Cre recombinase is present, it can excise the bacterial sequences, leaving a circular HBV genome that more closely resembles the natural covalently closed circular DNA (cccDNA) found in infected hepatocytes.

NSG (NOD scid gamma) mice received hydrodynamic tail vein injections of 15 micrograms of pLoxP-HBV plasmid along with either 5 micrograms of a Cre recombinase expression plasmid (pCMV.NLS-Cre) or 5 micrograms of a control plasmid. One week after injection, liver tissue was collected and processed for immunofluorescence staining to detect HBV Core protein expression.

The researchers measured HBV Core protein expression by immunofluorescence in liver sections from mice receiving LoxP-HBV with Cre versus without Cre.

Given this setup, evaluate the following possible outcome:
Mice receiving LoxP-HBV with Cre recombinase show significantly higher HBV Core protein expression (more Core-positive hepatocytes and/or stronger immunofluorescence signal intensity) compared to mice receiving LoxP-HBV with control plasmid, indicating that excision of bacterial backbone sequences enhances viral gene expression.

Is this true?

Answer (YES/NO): YES